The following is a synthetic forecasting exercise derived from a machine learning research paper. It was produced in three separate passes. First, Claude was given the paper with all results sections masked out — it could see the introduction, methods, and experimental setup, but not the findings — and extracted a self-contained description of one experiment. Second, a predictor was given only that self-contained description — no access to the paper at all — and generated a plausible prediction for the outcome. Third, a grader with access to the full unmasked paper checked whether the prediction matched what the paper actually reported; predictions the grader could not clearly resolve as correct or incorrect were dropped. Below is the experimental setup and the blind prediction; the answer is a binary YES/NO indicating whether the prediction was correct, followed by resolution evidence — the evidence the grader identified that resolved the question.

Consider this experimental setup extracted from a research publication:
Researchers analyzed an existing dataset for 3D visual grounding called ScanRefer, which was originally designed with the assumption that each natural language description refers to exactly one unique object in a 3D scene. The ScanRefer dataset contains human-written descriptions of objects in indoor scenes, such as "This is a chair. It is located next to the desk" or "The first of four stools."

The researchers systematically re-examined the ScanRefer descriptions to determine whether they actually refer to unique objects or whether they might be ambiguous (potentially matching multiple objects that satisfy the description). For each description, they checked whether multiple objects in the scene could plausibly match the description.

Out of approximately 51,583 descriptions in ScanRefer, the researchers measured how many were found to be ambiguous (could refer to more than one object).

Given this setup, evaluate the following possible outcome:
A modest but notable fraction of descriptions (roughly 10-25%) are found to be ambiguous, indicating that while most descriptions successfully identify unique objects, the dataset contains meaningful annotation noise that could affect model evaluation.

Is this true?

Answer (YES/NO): YES